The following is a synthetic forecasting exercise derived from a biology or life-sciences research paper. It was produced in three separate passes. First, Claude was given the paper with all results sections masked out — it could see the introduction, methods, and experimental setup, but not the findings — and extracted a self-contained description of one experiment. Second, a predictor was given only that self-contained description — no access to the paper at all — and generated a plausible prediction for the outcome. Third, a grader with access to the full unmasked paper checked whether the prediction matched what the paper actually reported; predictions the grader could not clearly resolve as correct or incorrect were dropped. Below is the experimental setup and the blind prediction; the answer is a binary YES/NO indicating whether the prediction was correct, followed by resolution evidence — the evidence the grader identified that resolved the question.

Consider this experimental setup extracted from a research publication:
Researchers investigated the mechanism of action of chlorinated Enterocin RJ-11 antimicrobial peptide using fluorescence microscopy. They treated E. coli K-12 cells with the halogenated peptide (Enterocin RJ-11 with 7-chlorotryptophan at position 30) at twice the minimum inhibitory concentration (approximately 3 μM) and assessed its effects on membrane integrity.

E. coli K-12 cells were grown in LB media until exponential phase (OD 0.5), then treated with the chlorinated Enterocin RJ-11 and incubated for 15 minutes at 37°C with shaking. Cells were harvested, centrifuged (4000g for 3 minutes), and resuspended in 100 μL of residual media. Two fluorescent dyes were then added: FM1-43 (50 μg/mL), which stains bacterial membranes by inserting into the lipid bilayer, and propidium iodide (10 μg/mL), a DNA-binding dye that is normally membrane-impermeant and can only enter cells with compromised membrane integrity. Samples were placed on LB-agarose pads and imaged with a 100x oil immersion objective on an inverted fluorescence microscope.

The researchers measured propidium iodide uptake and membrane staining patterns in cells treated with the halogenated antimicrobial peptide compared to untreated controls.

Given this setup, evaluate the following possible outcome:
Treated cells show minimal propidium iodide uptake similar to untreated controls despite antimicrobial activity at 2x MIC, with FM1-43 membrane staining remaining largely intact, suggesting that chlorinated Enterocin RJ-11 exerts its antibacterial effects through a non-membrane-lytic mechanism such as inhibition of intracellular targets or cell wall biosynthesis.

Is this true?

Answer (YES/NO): NO